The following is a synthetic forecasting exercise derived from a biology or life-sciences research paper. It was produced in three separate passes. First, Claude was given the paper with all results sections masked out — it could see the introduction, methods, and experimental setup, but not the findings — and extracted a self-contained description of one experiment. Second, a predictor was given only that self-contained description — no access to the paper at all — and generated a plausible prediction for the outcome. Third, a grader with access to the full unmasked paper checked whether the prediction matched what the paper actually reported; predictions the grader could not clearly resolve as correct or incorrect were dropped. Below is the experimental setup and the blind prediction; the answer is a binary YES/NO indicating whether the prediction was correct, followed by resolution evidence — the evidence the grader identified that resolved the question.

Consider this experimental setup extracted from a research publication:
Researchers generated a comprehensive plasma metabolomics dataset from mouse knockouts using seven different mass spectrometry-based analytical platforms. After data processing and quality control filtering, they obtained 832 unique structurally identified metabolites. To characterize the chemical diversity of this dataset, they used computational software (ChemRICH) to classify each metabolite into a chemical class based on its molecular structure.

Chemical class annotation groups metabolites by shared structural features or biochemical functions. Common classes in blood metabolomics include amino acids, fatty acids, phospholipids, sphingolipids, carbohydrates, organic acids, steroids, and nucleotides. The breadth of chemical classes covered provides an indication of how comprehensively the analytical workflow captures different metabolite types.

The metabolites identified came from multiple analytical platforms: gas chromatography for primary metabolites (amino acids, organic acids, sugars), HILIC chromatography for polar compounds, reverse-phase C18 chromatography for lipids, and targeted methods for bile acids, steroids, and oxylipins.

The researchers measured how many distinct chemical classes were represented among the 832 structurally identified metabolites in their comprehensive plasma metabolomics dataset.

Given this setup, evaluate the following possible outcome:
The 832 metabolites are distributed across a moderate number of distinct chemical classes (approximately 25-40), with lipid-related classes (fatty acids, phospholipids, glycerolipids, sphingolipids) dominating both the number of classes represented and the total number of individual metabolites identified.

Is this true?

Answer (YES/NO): NO